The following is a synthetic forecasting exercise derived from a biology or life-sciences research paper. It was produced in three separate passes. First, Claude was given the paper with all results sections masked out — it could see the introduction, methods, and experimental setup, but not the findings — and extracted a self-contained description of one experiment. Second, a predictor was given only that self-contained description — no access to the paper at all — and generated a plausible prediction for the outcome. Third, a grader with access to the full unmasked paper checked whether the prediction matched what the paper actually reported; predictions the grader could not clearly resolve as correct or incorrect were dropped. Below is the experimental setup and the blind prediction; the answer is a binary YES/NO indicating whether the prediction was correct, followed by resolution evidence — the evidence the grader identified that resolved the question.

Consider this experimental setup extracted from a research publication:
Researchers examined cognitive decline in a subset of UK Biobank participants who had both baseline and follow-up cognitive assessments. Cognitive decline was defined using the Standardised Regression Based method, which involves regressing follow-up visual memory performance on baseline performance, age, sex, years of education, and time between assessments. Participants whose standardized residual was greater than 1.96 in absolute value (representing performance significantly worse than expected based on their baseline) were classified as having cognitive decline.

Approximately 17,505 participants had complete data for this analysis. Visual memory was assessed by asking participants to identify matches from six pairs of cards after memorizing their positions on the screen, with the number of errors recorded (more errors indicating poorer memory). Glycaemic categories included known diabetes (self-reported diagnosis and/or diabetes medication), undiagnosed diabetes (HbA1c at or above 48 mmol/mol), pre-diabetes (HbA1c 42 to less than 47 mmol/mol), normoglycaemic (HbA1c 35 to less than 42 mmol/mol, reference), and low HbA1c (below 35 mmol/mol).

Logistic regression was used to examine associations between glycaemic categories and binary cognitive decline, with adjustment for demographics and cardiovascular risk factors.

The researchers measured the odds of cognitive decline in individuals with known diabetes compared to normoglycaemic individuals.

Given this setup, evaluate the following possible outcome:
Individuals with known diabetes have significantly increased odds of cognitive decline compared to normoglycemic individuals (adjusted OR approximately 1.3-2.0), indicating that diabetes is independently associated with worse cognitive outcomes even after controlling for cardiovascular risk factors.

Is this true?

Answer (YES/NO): YES